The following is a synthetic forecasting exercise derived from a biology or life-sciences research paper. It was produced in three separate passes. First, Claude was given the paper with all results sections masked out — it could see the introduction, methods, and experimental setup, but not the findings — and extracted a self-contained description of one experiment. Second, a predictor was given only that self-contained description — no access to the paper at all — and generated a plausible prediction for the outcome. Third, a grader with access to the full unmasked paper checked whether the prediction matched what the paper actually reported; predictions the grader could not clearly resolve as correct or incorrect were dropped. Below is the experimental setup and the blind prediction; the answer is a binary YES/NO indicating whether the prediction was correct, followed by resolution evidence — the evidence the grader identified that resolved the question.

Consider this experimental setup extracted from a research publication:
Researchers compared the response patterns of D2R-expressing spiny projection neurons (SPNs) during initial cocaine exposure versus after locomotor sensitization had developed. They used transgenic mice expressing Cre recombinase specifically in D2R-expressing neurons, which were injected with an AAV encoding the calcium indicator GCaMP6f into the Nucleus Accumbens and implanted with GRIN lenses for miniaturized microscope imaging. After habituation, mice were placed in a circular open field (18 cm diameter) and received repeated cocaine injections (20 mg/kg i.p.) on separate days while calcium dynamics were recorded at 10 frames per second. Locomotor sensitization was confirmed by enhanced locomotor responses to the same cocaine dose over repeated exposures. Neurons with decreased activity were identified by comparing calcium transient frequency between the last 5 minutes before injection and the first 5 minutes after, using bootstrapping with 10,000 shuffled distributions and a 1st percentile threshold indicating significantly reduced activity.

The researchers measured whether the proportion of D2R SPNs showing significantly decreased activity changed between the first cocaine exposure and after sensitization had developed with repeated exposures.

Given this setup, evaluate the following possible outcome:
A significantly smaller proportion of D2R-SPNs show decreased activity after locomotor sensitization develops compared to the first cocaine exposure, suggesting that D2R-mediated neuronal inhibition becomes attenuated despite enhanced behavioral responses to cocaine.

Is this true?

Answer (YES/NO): NO